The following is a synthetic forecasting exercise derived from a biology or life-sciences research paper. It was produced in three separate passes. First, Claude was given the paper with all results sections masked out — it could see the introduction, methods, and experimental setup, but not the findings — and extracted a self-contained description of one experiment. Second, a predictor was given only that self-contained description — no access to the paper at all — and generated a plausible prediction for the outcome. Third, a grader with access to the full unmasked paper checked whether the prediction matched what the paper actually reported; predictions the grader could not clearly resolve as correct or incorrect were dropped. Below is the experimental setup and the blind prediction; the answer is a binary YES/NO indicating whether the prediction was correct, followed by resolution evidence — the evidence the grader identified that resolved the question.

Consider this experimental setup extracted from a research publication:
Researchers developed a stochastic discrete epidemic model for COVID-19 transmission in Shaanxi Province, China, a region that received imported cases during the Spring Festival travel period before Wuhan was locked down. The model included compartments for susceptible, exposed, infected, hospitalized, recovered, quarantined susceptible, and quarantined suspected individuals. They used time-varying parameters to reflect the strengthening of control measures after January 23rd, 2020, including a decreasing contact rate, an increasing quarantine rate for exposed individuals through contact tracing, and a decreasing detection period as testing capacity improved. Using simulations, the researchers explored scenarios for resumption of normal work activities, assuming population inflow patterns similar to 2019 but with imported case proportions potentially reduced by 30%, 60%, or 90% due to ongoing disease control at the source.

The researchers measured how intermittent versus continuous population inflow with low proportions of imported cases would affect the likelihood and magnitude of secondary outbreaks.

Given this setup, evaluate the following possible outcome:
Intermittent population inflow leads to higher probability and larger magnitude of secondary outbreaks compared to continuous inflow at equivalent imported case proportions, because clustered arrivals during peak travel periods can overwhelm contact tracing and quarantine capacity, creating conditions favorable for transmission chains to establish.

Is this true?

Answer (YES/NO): NO